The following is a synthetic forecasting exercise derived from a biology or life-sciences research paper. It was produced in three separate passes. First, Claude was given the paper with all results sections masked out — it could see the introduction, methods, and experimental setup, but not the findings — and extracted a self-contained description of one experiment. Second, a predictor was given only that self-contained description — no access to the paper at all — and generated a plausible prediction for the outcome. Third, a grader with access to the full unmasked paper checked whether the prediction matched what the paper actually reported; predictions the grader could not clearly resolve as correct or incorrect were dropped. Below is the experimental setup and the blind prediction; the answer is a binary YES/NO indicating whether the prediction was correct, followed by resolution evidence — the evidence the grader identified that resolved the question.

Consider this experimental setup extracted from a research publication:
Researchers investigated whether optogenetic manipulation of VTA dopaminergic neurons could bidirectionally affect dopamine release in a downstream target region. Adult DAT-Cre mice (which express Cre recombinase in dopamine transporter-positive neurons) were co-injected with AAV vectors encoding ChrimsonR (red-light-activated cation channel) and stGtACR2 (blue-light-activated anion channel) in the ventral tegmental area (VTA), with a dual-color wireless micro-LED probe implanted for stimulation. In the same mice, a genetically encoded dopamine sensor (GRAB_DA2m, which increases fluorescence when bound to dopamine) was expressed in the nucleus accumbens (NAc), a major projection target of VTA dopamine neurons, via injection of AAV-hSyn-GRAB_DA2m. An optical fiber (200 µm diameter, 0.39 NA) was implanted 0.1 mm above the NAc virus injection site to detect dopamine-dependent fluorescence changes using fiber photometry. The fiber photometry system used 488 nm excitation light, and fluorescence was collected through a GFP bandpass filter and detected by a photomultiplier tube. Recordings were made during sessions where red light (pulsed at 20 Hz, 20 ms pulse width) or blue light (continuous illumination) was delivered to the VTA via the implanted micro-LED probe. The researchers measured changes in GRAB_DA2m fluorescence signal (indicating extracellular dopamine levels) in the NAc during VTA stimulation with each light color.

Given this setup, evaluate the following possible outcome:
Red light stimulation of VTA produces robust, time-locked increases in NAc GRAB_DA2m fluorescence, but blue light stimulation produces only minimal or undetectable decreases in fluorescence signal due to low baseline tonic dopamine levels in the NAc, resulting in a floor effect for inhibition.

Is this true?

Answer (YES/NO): NO